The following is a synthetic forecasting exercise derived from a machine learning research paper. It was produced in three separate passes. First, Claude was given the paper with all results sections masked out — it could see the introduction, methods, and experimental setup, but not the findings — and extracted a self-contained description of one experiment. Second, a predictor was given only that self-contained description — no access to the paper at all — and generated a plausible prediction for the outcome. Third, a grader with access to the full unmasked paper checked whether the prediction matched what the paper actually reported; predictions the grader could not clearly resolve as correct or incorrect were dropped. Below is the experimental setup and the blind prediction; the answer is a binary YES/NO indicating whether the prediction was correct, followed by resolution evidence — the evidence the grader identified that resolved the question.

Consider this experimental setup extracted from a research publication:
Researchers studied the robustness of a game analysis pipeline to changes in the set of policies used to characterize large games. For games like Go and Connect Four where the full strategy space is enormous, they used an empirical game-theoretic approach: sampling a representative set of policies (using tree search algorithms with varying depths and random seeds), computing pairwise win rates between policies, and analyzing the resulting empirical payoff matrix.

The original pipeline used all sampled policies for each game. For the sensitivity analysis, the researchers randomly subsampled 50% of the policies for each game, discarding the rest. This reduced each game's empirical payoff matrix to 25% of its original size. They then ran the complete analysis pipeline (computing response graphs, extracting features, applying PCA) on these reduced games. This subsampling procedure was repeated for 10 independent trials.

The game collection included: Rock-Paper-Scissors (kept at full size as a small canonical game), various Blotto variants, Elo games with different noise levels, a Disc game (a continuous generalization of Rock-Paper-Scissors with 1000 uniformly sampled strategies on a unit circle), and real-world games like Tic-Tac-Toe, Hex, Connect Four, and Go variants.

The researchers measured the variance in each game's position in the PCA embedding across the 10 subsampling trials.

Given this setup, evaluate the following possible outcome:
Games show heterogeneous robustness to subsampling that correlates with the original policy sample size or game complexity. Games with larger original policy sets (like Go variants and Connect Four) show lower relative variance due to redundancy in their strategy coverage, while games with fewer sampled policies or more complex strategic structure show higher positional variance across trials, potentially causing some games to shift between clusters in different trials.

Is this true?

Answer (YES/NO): NO